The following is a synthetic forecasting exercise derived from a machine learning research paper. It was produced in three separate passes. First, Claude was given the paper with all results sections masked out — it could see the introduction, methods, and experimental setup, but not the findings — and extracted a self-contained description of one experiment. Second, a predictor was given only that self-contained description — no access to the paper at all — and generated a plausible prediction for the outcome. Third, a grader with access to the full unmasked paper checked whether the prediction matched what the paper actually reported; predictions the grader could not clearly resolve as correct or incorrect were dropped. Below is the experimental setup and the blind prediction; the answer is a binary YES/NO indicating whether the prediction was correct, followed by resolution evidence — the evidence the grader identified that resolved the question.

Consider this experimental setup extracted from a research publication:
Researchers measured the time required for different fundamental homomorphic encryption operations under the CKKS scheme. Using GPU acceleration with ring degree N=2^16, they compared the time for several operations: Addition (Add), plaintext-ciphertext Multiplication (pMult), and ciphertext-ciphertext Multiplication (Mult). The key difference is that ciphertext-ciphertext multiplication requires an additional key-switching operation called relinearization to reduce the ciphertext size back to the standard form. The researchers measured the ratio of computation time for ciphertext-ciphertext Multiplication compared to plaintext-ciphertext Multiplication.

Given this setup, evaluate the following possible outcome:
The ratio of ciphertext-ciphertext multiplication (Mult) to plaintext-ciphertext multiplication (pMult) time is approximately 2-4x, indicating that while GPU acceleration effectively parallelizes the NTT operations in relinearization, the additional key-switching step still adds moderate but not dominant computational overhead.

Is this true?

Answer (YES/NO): NO